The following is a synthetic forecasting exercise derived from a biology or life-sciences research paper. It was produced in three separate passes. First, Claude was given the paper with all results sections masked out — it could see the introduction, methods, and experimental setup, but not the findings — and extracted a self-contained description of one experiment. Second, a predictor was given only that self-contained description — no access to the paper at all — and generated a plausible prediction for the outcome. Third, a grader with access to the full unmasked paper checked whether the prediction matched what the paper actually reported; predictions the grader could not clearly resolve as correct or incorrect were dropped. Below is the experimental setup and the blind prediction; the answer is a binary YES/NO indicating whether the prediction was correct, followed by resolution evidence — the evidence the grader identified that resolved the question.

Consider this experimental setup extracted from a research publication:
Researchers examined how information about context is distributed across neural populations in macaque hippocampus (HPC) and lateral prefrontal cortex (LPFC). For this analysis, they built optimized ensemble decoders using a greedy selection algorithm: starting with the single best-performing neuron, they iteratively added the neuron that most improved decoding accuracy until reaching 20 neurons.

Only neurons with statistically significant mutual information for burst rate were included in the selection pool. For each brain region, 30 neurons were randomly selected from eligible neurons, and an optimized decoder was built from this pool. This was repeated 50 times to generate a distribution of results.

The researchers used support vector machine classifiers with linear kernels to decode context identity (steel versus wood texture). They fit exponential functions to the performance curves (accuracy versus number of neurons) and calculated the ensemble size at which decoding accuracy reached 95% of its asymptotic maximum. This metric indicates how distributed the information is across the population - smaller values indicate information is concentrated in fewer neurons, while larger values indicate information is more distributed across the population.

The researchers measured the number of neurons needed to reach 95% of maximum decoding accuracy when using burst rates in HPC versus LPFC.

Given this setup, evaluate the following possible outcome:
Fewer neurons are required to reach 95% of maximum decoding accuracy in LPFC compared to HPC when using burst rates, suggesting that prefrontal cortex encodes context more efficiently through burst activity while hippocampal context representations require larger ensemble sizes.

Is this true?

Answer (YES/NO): NO